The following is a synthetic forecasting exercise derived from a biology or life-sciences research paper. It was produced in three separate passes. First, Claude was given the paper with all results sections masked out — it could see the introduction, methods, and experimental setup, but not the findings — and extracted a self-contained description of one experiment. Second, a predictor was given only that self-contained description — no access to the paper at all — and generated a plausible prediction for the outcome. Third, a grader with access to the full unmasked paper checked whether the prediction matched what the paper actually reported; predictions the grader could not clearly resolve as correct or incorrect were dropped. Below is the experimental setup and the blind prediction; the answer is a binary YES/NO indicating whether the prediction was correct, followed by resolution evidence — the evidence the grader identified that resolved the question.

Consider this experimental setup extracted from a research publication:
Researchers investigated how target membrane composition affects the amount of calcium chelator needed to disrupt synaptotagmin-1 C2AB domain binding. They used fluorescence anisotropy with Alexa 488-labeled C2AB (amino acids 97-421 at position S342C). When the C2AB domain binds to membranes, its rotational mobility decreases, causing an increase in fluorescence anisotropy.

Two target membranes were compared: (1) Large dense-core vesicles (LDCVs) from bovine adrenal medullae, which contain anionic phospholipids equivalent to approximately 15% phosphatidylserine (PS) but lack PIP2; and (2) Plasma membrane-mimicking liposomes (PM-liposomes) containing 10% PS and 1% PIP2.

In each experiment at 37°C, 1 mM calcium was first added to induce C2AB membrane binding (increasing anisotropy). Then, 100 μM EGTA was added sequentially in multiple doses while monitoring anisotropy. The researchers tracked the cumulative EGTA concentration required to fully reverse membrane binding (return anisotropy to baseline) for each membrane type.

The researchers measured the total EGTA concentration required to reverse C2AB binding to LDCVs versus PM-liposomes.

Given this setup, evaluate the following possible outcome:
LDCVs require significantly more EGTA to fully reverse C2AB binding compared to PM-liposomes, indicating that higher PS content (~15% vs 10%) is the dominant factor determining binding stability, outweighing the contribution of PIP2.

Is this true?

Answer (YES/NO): NO